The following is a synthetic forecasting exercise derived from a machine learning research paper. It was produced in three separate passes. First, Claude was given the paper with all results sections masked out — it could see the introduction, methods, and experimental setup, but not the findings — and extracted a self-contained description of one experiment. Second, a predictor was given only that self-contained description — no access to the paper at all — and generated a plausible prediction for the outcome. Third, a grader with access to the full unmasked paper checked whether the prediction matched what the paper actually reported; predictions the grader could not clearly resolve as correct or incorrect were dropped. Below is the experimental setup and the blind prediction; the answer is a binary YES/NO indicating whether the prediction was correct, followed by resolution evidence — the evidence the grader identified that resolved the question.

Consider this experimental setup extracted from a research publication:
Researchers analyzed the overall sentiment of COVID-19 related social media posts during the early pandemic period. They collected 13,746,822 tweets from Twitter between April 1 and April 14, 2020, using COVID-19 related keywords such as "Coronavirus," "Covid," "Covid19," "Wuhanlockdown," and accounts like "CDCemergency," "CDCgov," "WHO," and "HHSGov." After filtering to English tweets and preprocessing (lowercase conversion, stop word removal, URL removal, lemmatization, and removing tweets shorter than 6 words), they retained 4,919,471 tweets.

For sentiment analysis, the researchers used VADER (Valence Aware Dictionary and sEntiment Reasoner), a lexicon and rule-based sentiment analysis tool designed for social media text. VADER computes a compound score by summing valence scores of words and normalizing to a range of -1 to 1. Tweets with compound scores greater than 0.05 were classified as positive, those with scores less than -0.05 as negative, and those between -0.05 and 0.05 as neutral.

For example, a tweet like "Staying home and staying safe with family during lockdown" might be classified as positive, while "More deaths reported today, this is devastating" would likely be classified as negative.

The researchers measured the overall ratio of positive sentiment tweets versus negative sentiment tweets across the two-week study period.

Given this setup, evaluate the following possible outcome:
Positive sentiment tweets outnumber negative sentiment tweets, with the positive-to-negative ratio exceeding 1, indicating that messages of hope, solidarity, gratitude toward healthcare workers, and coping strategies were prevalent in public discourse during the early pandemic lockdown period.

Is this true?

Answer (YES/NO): YES